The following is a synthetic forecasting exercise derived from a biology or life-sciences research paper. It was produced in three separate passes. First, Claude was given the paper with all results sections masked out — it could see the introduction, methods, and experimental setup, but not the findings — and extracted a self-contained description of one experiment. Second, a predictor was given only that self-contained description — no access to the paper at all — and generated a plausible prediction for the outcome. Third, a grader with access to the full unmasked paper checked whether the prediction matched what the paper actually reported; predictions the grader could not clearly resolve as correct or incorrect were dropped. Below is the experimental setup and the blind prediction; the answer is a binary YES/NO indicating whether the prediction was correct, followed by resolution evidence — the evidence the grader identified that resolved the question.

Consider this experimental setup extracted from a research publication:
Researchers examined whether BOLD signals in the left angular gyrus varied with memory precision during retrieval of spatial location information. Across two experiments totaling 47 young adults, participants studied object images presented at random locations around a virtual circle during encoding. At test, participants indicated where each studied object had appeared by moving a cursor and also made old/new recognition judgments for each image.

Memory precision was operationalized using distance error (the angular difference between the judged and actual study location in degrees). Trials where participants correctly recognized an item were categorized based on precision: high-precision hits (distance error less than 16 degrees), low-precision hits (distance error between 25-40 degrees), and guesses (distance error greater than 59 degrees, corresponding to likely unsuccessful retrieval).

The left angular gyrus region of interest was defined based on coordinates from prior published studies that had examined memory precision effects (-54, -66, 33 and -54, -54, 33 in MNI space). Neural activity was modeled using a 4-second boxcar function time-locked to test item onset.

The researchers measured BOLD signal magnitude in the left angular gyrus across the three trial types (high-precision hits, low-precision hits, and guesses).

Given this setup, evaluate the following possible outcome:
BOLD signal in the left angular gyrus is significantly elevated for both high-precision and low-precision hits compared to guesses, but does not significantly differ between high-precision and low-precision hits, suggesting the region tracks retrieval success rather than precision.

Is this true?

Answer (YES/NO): NO